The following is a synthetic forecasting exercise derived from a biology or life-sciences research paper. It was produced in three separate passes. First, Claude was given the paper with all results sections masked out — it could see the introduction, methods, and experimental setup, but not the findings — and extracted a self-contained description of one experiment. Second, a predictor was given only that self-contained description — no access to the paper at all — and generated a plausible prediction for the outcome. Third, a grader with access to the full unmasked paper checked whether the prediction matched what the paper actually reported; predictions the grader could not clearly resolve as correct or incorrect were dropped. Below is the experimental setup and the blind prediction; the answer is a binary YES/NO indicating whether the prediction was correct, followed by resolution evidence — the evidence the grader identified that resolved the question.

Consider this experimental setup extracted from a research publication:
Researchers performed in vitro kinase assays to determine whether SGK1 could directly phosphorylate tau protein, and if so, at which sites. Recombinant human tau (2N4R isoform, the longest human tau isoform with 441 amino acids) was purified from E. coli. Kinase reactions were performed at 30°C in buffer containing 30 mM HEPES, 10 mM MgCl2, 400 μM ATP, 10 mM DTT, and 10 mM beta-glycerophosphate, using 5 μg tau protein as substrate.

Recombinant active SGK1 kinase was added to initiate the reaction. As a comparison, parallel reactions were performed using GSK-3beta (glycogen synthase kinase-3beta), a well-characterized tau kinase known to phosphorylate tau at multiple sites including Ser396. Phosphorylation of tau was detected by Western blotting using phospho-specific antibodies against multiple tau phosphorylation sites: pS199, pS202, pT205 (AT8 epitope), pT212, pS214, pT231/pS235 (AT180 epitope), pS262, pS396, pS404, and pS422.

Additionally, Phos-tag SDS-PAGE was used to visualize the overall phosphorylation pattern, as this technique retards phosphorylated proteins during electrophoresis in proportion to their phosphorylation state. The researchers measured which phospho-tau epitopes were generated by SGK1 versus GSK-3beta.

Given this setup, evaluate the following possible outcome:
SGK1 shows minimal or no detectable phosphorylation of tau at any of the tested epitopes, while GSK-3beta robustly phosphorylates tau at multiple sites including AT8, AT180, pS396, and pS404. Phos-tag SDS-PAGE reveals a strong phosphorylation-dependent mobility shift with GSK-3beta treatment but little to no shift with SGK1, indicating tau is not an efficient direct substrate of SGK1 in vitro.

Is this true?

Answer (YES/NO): NO